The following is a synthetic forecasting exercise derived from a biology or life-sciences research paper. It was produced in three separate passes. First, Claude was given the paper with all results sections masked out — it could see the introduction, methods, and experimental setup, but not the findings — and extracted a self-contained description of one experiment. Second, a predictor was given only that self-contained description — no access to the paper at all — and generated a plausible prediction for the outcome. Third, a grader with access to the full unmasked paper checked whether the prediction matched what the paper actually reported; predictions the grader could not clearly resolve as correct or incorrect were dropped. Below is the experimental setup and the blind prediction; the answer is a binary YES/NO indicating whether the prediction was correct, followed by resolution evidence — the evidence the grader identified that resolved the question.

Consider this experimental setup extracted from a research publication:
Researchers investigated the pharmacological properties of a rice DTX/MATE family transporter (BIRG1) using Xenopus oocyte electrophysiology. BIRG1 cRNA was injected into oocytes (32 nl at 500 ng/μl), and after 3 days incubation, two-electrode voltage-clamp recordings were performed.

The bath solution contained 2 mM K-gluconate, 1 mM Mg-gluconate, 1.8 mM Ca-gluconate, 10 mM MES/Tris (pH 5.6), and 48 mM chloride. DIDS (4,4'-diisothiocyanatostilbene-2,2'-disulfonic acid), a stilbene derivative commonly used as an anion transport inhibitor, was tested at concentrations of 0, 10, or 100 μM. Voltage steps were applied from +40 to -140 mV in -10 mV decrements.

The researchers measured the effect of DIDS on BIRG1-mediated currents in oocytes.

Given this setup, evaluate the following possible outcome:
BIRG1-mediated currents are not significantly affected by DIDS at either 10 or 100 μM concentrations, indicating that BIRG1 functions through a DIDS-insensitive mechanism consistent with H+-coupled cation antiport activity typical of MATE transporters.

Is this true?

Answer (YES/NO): NO